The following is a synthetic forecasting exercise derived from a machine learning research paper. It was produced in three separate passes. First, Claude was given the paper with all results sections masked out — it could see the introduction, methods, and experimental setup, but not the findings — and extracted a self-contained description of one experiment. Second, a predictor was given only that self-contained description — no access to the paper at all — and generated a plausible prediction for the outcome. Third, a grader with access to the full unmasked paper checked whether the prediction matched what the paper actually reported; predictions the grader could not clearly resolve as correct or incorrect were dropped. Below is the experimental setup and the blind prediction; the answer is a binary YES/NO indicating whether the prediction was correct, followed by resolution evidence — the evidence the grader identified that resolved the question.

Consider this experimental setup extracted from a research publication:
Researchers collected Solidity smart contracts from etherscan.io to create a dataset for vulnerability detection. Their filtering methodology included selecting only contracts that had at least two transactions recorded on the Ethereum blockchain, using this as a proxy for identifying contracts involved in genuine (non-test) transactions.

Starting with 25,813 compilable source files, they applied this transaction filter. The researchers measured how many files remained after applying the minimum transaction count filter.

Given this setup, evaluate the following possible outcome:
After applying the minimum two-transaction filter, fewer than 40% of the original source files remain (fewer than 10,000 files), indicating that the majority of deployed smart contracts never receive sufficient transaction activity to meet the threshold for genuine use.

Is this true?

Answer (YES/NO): NO